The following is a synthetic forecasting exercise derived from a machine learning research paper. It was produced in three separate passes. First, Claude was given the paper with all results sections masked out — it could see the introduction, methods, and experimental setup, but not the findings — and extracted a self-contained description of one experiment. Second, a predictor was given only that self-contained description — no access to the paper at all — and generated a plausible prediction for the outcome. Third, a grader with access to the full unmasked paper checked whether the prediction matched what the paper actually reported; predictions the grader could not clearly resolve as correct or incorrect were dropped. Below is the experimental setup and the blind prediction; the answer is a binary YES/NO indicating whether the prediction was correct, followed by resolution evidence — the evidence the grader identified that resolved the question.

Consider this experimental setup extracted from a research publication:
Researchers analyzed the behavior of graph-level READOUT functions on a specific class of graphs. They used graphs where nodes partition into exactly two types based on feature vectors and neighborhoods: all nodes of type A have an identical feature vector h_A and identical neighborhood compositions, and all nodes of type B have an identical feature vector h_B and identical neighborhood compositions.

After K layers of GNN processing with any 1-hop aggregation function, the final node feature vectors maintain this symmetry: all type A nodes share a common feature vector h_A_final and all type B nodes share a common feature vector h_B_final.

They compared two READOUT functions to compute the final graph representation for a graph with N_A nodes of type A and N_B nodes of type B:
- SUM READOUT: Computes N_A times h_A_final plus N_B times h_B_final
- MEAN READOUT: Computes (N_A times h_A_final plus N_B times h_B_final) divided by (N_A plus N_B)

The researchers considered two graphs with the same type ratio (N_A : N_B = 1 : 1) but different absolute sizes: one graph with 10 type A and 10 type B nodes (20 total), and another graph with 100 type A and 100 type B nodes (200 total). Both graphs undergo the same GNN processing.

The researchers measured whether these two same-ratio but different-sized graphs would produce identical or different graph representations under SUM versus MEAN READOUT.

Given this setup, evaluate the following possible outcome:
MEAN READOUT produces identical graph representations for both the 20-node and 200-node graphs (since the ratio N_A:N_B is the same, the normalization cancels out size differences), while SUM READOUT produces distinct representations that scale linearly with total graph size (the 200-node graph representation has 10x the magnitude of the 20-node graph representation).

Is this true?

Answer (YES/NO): YES